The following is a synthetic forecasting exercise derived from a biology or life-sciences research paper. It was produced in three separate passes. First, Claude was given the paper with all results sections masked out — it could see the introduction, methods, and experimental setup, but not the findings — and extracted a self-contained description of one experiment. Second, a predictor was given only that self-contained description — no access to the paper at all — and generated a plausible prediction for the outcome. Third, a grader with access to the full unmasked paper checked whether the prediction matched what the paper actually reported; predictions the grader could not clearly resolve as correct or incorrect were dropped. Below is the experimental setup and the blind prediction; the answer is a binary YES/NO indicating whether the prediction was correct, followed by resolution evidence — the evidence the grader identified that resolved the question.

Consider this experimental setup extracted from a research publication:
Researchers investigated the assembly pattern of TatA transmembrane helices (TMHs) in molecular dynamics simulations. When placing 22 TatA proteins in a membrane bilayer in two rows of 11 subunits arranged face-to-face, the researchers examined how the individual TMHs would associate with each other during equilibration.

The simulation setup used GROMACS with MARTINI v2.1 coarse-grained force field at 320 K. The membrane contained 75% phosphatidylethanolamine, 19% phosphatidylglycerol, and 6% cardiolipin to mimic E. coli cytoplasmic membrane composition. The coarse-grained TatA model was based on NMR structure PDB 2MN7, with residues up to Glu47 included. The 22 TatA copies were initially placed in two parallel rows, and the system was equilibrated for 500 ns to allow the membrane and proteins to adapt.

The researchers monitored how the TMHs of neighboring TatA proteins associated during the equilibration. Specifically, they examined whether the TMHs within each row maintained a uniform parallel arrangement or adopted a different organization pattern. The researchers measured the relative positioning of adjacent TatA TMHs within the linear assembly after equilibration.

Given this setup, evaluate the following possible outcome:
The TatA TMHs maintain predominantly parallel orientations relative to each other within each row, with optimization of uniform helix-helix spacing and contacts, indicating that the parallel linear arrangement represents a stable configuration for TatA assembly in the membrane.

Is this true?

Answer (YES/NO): NO